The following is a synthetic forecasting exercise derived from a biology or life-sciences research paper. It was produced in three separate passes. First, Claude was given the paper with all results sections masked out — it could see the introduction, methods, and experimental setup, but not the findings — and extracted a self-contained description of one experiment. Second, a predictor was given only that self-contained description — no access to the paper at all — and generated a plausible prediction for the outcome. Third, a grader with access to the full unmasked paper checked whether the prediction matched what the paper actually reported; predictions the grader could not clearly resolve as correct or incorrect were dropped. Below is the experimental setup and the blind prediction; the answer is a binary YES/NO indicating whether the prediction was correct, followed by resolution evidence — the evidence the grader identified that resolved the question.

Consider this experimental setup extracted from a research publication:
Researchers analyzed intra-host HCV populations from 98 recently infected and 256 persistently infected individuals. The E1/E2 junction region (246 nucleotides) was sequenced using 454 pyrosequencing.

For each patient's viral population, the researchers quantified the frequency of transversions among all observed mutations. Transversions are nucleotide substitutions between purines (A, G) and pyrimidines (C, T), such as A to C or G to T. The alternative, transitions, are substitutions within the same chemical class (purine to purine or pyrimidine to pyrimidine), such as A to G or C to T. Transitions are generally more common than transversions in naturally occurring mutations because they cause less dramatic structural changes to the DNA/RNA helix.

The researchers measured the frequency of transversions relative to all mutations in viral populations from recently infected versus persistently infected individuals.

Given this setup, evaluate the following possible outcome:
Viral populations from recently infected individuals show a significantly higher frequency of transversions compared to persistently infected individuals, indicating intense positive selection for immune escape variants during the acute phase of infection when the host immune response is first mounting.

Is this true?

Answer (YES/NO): NO